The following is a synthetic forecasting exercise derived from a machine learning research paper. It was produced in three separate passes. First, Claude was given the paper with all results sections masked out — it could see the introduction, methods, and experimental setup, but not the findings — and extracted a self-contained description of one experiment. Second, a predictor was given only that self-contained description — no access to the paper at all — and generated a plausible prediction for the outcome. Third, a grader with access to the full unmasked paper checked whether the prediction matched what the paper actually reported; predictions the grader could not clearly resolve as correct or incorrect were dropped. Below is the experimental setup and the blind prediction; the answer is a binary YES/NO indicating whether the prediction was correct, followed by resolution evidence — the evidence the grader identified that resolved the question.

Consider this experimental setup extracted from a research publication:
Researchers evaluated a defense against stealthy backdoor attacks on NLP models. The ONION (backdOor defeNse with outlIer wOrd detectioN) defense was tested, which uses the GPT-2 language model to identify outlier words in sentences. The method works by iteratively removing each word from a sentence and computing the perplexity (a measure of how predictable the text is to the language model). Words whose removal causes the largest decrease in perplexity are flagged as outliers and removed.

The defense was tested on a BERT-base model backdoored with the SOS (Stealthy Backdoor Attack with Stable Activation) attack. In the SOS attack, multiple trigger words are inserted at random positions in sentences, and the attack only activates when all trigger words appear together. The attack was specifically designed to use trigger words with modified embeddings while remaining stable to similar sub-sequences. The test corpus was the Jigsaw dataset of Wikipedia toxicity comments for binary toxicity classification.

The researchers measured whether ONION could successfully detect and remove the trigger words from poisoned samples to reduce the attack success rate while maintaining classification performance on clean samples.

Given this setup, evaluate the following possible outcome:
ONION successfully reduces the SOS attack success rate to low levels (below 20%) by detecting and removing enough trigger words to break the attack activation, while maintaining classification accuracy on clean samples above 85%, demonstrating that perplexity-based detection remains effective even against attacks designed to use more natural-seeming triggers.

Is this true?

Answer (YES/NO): NO